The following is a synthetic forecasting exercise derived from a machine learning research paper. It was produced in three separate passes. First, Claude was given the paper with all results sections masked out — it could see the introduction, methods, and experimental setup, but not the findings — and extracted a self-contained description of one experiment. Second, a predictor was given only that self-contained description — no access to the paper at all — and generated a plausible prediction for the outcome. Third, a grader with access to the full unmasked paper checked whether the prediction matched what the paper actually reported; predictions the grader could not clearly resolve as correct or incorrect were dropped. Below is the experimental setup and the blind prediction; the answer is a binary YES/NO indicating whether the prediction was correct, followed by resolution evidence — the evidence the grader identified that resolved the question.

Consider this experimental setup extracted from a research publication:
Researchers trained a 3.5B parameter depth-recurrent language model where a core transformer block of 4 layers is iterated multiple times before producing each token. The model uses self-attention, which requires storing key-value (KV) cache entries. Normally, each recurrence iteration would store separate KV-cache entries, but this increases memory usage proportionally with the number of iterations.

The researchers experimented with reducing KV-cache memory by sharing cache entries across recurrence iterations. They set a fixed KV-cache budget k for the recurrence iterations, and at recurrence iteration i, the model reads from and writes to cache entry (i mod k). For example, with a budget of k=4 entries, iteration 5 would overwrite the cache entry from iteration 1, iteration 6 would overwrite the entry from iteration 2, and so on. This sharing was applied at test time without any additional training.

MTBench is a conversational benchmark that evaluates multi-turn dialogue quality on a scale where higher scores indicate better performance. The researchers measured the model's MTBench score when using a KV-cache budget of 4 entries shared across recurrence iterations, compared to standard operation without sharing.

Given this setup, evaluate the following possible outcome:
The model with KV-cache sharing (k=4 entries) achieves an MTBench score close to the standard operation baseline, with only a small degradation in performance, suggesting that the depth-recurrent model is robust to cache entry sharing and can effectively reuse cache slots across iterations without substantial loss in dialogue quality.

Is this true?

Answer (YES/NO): NO